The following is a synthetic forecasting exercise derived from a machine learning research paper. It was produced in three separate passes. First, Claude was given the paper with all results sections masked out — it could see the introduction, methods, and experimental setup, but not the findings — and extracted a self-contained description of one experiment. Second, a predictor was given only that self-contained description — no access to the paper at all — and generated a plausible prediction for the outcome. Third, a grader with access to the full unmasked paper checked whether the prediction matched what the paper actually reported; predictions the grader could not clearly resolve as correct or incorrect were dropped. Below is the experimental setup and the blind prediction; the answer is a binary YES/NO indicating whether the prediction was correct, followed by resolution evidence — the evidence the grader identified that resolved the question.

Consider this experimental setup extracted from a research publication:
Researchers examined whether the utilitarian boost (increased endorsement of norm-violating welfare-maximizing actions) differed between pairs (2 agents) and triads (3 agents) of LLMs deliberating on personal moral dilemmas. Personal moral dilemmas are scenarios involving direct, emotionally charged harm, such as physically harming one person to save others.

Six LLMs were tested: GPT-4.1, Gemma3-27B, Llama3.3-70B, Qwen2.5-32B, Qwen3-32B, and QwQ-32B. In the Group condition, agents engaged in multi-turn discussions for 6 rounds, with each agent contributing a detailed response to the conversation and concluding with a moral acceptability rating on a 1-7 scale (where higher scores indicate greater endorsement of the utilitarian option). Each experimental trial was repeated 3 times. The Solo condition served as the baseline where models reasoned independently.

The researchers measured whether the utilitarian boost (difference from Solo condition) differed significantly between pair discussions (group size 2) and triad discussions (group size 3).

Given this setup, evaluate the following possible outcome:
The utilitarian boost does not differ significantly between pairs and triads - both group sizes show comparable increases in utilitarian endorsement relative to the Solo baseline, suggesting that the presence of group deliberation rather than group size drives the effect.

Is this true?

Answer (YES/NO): YES